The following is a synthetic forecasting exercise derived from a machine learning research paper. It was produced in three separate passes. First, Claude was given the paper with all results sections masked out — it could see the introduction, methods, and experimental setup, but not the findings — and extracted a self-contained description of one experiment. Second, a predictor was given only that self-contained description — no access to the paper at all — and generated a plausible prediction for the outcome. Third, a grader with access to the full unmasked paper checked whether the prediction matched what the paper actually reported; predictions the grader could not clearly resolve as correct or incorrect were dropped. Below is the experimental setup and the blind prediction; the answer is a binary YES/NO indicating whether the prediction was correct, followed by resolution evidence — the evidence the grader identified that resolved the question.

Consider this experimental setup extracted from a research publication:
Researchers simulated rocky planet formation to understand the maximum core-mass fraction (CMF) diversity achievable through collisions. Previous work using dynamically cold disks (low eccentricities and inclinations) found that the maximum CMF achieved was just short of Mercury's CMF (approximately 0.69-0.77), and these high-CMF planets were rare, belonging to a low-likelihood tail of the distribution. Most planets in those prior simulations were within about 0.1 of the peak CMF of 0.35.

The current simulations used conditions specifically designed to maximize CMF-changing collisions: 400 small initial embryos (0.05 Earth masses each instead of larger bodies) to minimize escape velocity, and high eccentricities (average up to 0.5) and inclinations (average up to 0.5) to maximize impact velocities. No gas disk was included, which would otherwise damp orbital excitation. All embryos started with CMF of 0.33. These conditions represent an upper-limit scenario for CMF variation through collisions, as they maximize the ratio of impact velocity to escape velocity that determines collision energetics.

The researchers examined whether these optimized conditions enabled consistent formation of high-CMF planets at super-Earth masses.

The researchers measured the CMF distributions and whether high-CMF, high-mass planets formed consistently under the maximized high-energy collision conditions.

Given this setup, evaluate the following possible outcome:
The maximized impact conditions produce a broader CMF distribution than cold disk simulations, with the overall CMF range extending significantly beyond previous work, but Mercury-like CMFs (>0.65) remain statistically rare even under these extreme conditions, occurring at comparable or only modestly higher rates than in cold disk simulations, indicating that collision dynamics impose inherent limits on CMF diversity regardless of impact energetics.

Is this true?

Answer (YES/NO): NO